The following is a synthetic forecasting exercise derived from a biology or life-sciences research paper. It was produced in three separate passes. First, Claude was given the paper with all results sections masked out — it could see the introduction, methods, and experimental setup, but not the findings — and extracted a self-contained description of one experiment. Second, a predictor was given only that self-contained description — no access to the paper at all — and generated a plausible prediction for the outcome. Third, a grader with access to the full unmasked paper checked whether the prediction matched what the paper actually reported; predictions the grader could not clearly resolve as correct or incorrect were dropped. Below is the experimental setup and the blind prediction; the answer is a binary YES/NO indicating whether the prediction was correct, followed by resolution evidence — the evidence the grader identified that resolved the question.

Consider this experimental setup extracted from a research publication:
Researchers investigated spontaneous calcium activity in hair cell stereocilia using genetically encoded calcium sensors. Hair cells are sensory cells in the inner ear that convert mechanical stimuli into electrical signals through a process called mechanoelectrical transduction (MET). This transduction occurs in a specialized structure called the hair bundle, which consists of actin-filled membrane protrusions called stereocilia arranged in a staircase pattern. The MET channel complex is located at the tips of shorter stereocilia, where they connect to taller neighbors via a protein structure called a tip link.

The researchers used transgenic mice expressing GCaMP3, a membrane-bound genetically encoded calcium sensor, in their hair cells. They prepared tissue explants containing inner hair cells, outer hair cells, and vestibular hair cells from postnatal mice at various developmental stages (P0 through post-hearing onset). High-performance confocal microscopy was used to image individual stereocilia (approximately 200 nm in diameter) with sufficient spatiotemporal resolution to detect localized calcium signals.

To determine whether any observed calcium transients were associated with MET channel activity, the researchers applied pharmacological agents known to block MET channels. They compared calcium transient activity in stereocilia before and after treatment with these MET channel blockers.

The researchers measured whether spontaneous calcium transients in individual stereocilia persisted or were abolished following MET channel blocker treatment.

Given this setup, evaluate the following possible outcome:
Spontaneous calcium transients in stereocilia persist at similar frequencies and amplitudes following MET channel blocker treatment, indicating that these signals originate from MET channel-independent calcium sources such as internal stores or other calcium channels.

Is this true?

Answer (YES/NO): NO